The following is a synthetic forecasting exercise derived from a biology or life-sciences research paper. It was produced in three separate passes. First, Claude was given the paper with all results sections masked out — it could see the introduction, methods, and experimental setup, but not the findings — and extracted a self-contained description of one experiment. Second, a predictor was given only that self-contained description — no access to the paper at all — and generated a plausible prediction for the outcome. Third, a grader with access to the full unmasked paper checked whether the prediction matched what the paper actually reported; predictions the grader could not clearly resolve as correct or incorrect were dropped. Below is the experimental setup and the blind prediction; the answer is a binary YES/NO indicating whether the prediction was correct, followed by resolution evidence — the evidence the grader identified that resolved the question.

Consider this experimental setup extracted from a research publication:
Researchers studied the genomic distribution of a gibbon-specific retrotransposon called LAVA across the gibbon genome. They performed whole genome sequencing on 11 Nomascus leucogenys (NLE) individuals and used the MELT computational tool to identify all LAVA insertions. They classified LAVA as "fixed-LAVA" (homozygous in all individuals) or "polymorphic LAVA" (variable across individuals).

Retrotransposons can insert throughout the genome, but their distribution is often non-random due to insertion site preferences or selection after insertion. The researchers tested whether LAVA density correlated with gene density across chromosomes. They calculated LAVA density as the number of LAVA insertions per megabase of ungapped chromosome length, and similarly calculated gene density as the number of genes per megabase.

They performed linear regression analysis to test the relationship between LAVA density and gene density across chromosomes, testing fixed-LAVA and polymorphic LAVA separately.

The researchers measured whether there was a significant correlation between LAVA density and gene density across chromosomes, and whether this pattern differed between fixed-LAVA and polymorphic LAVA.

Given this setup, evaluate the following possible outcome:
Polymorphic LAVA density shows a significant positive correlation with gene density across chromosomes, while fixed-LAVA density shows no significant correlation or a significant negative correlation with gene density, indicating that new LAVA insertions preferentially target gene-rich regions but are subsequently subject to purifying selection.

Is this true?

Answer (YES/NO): NO